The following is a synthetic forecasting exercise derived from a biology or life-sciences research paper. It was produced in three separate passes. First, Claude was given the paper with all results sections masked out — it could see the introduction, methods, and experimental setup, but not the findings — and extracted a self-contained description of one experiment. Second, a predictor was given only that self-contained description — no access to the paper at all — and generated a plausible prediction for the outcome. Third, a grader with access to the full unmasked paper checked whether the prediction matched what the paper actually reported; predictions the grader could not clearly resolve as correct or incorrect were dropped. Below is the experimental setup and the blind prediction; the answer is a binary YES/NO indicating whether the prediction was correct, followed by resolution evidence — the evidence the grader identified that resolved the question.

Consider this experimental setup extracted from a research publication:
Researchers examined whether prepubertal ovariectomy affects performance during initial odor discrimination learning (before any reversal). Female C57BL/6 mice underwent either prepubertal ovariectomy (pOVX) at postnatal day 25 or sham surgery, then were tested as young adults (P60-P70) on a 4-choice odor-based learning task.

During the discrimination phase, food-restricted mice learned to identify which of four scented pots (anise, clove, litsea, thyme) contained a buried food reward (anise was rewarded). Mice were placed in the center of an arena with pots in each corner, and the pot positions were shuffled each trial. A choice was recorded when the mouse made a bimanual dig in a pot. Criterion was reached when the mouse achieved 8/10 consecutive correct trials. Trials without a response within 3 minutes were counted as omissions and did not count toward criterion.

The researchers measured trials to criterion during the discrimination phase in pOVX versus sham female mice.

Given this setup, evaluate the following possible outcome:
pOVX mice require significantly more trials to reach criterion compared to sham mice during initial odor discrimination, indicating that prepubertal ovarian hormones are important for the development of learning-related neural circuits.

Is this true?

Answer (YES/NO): NO